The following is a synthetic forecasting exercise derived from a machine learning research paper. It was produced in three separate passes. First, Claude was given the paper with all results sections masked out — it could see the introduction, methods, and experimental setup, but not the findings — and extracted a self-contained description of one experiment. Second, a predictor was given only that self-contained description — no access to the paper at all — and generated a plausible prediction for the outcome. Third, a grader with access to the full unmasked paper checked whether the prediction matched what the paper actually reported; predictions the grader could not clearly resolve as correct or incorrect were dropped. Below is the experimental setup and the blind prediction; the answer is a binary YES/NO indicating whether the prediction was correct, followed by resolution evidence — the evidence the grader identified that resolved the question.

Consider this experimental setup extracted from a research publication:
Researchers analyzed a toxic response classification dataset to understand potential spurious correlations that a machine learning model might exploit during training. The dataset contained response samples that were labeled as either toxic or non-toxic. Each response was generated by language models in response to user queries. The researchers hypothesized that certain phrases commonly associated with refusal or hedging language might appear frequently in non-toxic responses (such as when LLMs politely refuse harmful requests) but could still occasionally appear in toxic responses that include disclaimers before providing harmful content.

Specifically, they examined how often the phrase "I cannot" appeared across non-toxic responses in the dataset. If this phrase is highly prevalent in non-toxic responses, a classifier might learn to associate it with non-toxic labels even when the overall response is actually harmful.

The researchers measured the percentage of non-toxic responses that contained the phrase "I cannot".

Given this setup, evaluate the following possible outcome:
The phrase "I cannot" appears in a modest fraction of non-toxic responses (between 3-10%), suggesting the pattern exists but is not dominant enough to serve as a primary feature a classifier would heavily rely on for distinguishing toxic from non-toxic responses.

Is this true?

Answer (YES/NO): NO